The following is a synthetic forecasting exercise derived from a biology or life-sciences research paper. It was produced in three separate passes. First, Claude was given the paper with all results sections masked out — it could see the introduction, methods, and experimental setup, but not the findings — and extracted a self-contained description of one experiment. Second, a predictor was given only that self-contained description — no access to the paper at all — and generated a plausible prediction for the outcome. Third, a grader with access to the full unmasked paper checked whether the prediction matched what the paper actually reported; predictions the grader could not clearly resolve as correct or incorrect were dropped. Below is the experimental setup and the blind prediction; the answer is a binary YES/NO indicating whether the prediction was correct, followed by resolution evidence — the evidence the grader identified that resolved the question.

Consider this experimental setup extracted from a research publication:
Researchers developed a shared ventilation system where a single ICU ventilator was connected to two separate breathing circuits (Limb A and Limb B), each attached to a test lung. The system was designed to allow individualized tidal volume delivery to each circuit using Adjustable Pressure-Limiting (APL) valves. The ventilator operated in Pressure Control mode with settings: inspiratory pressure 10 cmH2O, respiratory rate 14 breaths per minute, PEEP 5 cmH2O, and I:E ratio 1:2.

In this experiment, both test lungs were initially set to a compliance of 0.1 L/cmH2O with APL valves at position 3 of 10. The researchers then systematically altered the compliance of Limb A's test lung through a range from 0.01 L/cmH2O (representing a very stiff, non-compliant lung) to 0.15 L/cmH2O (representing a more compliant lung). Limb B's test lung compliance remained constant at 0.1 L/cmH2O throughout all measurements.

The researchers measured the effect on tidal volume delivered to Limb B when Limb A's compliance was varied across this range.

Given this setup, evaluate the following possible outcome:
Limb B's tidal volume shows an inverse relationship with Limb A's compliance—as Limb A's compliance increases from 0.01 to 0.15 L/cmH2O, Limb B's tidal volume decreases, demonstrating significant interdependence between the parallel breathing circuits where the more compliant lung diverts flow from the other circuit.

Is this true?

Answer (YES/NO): NO